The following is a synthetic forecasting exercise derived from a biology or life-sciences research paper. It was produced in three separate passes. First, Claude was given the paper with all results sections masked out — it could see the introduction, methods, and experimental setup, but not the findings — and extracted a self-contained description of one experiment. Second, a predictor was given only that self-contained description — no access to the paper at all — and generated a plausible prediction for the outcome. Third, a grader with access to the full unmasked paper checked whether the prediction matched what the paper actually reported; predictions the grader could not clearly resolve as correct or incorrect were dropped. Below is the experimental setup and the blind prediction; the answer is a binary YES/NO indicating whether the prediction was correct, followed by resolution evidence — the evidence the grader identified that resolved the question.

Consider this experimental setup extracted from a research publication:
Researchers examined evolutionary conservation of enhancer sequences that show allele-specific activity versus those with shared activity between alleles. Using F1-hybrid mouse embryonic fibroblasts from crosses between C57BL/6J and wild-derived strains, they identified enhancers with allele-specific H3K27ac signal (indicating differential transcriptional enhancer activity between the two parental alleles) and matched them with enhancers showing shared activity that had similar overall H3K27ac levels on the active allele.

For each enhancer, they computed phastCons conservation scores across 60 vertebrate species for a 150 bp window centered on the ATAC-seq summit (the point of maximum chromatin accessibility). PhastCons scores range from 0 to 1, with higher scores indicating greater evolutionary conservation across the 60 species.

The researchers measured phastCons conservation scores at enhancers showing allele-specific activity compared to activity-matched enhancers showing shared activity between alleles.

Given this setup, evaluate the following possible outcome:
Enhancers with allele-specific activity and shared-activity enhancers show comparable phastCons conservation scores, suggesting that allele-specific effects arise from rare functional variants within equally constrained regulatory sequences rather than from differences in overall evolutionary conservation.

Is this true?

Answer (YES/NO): NO